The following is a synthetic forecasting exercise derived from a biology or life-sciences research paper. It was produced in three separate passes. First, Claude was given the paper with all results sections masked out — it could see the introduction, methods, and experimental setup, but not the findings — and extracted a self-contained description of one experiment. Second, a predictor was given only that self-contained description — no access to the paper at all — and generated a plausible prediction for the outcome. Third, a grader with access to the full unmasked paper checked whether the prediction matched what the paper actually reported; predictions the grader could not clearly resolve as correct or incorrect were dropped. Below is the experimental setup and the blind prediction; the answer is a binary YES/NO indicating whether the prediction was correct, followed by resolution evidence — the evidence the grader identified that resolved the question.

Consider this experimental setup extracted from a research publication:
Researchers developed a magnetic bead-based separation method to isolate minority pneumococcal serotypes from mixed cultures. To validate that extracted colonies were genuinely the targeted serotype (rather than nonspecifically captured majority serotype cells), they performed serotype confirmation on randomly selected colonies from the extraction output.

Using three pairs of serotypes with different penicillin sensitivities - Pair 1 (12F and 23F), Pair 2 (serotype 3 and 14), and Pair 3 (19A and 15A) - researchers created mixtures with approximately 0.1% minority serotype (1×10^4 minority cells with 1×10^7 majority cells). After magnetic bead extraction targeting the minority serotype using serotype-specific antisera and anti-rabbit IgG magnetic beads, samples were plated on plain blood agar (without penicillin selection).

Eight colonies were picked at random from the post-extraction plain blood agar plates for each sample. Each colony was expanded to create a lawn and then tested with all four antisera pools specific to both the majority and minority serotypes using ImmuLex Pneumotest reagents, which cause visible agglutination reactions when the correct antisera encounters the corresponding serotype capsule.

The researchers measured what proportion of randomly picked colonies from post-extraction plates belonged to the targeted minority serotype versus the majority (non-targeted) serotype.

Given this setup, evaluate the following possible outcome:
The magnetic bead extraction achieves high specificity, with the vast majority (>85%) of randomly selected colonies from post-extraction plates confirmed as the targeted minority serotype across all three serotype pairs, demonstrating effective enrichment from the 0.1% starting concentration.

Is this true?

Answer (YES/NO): NO